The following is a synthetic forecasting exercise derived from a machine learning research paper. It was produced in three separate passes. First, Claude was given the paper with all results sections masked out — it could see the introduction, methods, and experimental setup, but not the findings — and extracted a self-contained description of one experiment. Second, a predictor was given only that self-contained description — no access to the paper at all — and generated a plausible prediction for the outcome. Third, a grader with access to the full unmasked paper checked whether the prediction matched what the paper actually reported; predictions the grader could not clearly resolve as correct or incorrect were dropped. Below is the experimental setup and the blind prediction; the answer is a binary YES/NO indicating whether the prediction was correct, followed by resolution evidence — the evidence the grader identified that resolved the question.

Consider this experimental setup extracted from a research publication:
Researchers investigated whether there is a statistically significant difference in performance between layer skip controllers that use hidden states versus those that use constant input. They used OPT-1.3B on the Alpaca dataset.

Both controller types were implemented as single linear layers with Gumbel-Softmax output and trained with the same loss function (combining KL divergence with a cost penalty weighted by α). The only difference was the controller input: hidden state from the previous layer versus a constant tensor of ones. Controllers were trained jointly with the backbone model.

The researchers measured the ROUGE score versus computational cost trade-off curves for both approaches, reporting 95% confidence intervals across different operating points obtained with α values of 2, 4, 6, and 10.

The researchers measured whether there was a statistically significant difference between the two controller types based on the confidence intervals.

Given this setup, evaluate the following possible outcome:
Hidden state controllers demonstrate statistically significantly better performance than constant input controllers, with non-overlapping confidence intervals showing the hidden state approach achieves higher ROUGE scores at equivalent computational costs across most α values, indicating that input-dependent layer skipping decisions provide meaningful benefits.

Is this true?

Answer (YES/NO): NO